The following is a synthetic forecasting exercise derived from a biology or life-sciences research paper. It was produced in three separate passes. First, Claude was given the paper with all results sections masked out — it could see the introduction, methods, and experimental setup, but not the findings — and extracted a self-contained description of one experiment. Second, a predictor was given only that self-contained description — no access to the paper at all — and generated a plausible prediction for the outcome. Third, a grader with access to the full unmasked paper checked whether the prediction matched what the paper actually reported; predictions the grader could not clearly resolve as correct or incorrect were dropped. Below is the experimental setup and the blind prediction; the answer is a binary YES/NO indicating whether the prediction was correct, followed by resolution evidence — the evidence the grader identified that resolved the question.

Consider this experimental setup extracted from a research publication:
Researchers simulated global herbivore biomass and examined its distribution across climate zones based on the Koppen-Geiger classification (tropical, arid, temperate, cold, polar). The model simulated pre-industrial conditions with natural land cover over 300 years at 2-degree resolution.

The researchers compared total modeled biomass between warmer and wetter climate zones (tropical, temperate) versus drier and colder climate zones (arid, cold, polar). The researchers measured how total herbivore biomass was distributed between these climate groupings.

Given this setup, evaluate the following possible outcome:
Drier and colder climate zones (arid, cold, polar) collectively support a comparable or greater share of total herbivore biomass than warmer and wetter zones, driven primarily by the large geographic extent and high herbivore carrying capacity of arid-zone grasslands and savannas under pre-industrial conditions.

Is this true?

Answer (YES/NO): NO